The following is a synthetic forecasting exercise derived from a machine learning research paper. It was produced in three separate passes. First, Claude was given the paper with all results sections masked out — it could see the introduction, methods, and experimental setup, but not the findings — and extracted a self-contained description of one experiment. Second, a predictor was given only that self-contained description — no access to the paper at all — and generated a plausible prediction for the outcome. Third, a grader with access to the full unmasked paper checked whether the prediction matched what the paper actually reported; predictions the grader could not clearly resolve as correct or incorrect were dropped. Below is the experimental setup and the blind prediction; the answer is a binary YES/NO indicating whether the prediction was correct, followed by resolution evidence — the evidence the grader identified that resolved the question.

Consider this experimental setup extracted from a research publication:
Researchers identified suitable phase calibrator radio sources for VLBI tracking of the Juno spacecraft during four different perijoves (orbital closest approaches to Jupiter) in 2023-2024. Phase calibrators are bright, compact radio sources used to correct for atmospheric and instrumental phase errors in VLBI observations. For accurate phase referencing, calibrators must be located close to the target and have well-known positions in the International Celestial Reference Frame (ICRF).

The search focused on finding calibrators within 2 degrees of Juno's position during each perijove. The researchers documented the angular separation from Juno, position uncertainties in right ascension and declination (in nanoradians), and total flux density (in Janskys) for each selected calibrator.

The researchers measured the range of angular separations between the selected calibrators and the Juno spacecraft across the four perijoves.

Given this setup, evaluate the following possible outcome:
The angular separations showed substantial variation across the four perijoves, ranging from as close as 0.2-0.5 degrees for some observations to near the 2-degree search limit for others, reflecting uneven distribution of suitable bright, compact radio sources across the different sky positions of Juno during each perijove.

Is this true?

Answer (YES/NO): NO